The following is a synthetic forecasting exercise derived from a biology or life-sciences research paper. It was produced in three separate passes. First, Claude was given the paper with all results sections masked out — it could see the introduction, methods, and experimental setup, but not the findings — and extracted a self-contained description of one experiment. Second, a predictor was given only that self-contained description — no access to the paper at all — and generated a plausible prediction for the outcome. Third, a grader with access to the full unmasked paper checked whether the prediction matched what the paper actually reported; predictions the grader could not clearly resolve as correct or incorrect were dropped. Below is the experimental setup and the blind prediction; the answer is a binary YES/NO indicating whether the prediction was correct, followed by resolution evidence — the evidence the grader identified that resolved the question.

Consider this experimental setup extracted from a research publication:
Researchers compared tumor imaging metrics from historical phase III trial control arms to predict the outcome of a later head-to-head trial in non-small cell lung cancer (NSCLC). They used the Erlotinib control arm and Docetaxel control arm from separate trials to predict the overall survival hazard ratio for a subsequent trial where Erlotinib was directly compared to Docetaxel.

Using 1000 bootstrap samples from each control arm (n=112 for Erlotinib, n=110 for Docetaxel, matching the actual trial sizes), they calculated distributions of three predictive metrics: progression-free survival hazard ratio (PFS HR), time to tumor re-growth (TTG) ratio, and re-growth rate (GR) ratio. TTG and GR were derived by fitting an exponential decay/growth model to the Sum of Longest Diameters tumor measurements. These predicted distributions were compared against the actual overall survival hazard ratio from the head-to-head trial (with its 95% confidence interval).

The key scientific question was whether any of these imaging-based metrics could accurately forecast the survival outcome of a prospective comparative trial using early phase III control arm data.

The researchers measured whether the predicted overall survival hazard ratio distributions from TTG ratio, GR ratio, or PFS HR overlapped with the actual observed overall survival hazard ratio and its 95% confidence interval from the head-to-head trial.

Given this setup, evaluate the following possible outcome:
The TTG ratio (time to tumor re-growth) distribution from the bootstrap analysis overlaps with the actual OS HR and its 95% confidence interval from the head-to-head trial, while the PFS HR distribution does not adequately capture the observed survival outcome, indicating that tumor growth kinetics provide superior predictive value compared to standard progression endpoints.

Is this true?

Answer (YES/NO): NO